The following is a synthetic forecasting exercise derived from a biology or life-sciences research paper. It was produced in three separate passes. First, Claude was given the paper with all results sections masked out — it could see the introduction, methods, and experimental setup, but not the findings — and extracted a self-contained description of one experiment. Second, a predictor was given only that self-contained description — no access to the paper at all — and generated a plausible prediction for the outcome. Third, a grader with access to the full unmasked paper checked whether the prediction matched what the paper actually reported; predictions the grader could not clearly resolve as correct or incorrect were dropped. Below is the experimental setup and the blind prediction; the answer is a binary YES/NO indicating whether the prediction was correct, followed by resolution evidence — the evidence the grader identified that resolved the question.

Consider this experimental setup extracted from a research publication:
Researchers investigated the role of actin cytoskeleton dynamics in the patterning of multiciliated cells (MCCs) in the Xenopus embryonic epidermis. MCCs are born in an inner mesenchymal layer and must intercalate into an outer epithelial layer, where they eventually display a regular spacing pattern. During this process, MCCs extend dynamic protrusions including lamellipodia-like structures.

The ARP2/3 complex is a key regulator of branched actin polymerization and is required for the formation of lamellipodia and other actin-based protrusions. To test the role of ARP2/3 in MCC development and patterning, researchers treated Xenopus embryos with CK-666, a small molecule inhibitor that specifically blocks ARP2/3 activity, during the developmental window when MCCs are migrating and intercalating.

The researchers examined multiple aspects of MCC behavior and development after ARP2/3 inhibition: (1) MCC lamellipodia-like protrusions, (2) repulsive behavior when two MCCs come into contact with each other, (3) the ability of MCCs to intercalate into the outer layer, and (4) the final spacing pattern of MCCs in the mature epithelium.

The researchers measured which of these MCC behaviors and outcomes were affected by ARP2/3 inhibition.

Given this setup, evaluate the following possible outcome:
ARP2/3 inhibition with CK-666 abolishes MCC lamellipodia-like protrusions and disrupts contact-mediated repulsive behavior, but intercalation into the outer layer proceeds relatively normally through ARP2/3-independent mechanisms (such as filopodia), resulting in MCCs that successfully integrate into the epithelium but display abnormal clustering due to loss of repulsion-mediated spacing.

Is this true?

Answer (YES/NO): YES